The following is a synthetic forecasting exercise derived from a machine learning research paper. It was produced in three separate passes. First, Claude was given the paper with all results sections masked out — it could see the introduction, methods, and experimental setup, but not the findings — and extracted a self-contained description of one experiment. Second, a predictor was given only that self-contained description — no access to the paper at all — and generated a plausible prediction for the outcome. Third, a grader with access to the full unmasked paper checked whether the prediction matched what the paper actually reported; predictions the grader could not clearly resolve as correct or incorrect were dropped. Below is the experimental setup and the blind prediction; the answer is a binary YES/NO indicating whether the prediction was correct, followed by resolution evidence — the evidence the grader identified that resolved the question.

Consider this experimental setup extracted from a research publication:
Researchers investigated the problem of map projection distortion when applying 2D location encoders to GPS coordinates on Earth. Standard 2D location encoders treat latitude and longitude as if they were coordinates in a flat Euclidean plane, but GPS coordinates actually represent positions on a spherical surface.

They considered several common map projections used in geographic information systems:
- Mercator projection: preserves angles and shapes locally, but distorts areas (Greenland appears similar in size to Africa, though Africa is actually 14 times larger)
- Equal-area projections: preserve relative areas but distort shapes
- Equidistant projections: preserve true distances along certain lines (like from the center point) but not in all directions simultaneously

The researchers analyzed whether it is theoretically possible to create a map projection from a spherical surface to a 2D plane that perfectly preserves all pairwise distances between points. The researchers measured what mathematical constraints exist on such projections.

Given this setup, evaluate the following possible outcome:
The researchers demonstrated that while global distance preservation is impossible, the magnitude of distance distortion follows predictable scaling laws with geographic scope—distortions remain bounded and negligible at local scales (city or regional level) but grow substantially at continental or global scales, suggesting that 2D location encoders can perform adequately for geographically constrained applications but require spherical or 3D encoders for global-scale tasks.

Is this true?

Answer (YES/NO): NO